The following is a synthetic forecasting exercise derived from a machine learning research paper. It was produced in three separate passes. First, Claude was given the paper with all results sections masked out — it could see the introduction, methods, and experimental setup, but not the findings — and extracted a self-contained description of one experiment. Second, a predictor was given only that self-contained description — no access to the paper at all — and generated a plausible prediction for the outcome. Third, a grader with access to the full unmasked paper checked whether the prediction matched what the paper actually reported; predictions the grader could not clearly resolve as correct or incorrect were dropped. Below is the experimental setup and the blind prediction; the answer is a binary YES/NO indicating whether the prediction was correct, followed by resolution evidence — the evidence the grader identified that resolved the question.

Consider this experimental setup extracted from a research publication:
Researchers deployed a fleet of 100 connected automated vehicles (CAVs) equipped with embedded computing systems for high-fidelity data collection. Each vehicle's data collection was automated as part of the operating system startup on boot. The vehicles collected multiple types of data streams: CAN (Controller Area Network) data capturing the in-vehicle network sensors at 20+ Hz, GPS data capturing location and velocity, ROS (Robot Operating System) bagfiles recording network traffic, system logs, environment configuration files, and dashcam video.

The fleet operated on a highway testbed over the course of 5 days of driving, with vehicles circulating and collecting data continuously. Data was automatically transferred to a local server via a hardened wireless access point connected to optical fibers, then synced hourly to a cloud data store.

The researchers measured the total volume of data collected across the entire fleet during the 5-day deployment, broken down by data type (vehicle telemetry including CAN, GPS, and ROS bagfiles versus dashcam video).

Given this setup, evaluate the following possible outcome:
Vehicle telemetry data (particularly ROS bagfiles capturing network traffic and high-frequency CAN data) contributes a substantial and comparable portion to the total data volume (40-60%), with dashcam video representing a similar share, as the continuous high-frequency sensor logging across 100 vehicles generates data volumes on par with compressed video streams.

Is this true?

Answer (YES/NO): NO